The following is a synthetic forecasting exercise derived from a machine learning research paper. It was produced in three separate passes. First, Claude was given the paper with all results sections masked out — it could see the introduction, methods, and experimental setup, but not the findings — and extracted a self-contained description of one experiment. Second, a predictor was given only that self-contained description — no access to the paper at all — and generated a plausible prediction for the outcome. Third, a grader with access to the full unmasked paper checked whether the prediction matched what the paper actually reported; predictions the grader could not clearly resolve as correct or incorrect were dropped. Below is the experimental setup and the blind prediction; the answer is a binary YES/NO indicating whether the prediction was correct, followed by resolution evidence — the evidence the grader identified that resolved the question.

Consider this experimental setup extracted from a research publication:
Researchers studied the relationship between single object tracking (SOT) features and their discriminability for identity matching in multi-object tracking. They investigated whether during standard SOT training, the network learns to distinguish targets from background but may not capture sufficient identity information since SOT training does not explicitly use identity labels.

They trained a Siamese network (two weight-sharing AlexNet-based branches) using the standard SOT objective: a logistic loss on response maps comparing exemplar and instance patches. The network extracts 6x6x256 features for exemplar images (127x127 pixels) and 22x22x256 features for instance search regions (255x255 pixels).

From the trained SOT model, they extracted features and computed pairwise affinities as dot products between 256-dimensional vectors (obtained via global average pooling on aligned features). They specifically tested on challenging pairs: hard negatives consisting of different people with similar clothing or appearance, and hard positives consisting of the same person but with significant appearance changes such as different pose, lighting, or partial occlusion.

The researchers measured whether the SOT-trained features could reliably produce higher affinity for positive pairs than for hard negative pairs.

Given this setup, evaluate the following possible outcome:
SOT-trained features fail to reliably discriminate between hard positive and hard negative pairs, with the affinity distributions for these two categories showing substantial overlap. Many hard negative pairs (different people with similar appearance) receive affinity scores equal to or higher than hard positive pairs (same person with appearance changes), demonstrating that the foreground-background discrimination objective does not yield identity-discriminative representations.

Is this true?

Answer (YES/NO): YES